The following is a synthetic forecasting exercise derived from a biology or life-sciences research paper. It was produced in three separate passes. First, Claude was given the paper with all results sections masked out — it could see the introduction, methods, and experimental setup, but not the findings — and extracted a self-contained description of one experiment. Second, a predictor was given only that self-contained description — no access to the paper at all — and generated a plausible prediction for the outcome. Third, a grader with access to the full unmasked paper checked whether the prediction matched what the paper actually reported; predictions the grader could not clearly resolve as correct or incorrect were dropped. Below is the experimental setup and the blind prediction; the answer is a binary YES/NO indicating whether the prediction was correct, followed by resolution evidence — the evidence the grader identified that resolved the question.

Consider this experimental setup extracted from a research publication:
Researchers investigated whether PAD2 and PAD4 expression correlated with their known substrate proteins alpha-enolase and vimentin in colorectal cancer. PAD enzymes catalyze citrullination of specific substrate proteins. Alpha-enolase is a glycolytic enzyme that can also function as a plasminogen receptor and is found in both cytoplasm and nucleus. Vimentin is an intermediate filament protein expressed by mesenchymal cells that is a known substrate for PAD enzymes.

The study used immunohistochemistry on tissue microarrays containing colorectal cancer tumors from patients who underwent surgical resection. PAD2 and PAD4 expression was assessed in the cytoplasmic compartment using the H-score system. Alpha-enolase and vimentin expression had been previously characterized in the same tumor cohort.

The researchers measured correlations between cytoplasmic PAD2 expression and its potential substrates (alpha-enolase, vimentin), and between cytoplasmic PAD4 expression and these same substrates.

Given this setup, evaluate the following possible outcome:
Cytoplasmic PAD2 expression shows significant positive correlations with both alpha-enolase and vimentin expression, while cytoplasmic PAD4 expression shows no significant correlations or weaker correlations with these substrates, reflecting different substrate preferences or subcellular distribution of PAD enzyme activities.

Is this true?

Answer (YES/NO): NO